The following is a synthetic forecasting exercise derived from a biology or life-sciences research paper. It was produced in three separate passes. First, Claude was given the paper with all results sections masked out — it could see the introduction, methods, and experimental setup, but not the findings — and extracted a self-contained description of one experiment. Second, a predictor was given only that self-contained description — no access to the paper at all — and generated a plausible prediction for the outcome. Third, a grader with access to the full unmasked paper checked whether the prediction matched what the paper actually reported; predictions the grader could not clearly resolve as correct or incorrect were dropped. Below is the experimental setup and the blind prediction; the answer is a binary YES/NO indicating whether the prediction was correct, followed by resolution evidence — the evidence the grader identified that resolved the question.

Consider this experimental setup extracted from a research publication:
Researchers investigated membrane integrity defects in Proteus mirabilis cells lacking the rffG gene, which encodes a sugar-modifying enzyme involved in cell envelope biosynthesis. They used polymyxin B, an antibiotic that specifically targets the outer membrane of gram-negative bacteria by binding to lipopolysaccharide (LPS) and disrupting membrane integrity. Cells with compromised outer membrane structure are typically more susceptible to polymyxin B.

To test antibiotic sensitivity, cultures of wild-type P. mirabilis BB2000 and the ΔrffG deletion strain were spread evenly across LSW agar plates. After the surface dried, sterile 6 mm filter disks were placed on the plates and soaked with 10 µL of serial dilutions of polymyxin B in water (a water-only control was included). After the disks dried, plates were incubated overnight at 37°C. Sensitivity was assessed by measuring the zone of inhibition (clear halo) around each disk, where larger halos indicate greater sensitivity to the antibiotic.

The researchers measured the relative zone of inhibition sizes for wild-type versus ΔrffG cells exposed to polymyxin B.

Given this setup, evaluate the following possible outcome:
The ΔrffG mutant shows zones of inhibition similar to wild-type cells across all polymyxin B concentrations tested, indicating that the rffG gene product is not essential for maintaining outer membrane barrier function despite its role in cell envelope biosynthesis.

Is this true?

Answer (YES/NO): NO